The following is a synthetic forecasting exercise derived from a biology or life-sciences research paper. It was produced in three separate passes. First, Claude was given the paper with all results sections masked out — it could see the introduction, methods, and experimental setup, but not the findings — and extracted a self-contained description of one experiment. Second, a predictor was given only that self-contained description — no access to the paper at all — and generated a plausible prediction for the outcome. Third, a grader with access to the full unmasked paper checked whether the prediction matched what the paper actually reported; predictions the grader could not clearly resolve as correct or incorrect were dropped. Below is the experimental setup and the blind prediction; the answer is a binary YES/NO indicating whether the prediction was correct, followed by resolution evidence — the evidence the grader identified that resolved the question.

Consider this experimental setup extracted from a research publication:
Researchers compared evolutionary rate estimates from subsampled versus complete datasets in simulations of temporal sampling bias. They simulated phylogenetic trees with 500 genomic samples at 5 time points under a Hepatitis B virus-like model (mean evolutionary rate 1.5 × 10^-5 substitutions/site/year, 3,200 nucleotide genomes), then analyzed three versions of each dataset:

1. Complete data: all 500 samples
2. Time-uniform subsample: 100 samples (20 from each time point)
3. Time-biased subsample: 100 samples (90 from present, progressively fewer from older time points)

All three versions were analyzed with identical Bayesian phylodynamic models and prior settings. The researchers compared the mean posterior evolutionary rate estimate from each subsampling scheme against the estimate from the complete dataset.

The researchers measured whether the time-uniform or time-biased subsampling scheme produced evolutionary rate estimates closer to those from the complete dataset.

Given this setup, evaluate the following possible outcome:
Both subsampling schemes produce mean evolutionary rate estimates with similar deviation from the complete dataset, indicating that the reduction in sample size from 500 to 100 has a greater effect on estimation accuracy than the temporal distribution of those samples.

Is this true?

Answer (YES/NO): NO